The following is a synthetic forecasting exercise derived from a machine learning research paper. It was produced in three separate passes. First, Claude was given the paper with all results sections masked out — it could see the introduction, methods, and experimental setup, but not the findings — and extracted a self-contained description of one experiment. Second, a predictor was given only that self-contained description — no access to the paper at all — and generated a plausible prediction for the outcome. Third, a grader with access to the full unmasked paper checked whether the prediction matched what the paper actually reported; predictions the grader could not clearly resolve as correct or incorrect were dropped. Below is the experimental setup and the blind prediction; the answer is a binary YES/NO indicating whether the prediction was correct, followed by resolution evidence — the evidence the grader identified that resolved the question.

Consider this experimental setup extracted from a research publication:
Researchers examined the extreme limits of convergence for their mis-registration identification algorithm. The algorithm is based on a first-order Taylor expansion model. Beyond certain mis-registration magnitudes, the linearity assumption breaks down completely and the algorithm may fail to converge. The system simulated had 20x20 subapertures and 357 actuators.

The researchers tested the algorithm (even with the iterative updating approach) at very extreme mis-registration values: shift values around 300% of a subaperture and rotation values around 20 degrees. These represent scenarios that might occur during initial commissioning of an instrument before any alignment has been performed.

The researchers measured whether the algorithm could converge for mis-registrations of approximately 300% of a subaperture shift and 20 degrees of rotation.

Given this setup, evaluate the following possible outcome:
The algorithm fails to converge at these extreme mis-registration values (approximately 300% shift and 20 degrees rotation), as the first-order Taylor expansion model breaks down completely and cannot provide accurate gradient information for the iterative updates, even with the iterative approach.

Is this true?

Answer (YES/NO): YES